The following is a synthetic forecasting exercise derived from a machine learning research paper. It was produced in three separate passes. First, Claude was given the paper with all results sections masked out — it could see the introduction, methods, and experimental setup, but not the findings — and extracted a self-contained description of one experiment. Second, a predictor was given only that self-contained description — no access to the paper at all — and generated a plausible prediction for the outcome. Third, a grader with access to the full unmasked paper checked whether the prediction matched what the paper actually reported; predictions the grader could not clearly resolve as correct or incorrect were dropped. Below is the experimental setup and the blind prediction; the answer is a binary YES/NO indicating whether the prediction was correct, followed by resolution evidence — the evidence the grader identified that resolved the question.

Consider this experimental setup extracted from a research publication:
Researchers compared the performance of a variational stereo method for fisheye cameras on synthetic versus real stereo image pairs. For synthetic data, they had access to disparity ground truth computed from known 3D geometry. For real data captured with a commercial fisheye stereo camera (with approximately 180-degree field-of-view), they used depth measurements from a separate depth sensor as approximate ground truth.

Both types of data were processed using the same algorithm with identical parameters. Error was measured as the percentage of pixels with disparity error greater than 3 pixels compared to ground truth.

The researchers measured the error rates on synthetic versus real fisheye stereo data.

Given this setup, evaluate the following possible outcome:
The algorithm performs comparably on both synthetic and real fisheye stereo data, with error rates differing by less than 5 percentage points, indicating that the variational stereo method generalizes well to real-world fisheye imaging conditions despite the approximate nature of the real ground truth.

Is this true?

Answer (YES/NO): NO